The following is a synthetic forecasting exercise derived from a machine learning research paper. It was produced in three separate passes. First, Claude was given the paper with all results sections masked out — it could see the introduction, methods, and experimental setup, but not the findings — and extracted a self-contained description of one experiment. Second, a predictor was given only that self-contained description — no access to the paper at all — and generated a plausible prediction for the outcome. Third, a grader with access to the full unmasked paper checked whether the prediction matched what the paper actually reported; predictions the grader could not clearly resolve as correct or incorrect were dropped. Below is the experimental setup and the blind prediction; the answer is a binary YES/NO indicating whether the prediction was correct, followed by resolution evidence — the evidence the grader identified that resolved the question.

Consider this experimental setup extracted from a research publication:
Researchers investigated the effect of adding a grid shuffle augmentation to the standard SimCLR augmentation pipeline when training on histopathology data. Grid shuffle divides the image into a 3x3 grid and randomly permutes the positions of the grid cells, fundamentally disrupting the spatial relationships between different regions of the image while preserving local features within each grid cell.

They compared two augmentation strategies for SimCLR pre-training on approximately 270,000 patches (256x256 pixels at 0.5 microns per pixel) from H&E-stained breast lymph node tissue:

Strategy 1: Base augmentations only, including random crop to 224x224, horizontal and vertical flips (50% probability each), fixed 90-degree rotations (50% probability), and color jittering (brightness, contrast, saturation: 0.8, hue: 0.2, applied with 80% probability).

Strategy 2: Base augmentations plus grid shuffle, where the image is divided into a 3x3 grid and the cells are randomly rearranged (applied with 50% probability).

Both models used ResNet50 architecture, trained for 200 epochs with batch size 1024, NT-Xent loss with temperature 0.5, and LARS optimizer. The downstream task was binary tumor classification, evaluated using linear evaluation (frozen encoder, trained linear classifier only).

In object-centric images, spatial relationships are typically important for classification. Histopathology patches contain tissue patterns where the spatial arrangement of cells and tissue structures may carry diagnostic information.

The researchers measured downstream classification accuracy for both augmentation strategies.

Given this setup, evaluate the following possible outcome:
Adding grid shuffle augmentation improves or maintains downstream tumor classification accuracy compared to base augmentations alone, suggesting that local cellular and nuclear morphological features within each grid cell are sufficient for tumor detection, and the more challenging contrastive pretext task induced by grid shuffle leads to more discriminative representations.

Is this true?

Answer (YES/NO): YES